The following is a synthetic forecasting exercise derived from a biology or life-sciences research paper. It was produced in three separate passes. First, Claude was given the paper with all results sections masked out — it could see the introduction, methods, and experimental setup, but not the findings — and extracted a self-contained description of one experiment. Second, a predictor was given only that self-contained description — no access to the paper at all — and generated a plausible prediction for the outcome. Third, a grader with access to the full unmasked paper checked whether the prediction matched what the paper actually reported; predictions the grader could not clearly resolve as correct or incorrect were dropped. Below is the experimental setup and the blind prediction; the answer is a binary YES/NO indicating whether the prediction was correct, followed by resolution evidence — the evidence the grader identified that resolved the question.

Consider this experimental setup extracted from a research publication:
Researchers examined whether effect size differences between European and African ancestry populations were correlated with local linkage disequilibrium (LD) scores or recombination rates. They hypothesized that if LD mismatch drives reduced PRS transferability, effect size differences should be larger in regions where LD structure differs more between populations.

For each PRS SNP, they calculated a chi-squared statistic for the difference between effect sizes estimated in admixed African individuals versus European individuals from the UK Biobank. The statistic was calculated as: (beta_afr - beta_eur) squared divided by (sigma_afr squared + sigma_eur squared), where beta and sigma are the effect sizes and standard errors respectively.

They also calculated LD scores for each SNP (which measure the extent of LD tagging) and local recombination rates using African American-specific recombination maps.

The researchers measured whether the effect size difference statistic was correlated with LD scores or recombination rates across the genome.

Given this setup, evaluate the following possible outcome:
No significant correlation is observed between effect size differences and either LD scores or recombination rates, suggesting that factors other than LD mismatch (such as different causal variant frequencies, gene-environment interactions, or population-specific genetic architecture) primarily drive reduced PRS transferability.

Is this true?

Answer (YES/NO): NO